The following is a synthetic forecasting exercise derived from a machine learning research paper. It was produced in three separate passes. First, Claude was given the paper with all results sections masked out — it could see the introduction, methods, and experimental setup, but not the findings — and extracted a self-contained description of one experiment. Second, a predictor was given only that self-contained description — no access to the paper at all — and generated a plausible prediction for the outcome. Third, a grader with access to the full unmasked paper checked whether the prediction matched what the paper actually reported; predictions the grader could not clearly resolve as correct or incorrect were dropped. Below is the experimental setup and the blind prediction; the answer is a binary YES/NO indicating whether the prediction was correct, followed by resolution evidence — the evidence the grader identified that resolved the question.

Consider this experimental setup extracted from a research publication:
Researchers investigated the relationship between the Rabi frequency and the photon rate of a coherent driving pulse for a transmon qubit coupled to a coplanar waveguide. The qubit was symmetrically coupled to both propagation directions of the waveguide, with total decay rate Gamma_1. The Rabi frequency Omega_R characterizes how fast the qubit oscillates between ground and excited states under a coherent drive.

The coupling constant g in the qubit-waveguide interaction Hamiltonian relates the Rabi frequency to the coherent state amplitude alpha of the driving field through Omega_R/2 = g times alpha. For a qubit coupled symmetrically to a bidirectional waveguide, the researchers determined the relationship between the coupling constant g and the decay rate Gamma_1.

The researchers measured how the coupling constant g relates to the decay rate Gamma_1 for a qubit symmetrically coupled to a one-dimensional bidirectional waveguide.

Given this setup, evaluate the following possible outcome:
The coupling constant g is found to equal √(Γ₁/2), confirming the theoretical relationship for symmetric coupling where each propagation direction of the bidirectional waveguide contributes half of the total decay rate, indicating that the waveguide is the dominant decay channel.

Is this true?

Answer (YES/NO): YES